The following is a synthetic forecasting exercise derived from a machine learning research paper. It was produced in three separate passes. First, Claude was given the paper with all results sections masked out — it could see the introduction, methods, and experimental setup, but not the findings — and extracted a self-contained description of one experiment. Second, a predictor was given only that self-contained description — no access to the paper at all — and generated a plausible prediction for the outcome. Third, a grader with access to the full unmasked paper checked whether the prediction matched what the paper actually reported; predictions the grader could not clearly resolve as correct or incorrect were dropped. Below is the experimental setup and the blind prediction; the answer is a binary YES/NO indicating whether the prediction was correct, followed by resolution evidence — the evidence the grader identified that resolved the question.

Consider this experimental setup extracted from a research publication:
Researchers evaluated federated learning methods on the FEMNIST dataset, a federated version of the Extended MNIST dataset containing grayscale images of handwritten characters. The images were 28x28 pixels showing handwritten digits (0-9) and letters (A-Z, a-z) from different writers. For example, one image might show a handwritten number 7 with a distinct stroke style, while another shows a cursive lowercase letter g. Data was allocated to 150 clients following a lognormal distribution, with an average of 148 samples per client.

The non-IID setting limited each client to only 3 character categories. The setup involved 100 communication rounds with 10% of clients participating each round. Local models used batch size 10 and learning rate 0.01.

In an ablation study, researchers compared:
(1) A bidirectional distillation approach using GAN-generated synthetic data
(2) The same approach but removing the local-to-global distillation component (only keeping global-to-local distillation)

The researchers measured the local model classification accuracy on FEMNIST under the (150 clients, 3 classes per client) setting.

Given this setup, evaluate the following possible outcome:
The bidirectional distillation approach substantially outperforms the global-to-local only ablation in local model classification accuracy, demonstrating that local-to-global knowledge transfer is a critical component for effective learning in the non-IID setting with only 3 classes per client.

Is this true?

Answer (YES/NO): YES